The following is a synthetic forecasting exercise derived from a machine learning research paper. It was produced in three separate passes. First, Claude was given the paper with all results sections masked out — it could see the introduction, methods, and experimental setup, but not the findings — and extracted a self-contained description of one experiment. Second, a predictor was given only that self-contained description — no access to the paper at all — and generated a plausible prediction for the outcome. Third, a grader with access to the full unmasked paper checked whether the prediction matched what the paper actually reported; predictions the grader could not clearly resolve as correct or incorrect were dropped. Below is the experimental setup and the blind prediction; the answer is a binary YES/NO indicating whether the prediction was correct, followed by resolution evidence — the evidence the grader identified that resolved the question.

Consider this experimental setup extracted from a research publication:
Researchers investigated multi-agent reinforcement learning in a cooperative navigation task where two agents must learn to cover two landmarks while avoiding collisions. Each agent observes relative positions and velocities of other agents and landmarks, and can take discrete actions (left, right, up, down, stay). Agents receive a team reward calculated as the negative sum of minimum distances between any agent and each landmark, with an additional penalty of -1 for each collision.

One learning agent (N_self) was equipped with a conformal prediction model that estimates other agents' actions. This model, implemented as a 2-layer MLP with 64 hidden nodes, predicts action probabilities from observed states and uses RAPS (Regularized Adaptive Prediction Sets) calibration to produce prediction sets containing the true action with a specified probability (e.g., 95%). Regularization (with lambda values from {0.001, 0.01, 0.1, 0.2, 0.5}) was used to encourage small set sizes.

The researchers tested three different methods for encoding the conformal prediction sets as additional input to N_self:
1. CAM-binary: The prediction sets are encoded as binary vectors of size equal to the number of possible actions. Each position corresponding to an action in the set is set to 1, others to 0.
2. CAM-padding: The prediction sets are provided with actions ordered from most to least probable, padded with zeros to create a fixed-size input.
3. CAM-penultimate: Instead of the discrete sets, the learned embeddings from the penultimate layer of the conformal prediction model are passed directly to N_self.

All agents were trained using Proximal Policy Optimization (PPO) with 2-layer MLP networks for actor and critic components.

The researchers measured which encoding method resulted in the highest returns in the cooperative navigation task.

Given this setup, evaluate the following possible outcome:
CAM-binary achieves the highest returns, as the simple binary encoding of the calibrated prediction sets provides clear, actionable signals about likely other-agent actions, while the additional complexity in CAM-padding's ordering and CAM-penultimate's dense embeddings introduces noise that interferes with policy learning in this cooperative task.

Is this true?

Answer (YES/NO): YES